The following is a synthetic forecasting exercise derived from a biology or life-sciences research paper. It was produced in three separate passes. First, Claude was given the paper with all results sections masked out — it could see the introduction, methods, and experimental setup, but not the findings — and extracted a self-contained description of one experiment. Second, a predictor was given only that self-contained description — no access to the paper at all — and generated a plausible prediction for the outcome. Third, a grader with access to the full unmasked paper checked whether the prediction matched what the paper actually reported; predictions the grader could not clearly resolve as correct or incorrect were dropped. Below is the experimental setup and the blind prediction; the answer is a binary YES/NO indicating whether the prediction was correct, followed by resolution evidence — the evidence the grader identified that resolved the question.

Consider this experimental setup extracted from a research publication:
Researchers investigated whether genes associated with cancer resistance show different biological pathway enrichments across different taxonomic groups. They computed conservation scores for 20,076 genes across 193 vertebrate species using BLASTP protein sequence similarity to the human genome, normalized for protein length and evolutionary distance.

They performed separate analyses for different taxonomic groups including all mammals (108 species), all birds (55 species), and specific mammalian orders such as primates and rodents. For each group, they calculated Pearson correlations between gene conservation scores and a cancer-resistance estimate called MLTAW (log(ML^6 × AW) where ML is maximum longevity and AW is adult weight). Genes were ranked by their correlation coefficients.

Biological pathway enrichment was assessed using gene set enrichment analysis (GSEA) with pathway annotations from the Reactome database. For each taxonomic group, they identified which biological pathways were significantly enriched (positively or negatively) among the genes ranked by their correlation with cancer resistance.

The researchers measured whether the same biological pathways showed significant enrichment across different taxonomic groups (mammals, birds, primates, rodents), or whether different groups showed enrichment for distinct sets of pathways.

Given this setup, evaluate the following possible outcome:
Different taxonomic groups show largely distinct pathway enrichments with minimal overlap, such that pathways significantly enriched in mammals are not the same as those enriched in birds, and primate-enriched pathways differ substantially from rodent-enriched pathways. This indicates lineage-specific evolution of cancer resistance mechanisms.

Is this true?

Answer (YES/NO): NO